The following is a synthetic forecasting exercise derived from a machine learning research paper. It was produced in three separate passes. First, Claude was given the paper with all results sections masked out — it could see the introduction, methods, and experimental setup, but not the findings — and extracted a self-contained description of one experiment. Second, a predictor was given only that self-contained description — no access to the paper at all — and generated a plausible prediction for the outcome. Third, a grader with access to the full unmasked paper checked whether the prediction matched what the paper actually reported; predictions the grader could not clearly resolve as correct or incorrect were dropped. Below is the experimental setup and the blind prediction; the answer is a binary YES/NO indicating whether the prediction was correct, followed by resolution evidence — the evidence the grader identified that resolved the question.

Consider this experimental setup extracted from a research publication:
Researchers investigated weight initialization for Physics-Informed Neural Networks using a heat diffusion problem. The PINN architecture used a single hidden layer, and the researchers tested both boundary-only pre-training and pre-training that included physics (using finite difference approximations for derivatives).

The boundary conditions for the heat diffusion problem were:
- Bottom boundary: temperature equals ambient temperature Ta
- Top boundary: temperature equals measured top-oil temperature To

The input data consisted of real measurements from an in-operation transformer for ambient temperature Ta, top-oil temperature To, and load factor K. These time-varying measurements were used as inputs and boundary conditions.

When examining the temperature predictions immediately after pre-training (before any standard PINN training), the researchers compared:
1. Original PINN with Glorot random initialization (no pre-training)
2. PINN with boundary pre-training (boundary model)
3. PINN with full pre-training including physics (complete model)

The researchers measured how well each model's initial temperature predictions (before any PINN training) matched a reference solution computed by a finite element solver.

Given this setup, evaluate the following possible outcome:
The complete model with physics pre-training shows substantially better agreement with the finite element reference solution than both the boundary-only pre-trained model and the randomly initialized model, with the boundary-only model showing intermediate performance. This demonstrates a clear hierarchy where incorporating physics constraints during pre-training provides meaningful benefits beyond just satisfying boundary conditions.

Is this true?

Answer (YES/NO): NO